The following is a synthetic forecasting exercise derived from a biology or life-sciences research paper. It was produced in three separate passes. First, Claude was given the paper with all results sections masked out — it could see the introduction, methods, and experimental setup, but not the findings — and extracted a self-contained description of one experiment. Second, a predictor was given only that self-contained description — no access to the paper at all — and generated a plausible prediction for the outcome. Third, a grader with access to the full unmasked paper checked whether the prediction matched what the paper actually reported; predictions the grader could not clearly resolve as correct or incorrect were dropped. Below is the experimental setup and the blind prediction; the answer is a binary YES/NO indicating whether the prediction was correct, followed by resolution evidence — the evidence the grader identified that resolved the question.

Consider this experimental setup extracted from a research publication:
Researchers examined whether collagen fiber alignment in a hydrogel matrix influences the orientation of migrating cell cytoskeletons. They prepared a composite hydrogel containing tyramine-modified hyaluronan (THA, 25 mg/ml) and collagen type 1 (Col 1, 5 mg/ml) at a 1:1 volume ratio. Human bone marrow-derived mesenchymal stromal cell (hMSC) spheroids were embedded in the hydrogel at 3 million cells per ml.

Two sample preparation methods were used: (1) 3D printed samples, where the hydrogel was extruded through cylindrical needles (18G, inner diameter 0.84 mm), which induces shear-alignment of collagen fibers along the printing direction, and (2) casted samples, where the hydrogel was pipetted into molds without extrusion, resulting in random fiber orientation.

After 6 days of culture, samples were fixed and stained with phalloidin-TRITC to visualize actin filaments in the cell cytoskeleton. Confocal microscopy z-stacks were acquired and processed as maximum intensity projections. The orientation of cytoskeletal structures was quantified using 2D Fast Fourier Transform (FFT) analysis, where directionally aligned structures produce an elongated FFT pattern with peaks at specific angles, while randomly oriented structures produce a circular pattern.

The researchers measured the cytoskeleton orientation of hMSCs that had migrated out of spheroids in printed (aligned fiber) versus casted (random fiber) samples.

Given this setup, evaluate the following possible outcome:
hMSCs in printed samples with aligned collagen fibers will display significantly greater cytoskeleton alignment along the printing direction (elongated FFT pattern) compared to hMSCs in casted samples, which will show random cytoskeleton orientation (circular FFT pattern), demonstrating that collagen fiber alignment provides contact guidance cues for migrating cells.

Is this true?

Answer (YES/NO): YES